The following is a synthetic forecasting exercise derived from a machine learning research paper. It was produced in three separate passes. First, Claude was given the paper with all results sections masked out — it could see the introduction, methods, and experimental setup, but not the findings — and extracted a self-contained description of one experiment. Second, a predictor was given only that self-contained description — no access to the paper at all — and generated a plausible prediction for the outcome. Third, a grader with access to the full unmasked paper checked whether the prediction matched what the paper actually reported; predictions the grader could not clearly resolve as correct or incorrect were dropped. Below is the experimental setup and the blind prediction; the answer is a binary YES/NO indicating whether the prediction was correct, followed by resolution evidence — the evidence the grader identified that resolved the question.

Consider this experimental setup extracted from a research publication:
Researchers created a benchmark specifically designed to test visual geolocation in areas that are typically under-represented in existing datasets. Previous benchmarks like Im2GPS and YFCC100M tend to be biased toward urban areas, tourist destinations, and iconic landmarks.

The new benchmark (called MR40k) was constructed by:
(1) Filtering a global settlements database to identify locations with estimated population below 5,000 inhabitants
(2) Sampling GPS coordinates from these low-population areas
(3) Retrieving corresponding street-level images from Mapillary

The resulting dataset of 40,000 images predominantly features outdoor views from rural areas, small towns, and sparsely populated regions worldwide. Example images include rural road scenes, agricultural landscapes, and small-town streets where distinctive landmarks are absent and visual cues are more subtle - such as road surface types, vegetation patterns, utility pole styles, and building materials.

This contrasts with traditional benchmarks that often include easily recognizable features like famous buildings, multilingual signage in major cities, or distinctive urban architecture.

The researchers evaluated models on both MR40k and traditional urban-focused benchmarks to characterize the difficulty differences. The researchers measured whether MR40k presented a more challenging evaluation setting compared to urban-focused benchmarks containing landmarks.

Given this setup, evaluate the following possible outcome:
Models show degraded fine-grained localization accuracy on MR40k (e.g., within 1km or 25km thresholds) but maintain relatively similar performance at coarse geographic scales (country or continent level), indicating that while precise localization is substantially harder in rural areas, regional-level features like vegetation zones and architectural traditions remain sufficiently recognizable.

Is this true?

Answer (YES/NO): YES